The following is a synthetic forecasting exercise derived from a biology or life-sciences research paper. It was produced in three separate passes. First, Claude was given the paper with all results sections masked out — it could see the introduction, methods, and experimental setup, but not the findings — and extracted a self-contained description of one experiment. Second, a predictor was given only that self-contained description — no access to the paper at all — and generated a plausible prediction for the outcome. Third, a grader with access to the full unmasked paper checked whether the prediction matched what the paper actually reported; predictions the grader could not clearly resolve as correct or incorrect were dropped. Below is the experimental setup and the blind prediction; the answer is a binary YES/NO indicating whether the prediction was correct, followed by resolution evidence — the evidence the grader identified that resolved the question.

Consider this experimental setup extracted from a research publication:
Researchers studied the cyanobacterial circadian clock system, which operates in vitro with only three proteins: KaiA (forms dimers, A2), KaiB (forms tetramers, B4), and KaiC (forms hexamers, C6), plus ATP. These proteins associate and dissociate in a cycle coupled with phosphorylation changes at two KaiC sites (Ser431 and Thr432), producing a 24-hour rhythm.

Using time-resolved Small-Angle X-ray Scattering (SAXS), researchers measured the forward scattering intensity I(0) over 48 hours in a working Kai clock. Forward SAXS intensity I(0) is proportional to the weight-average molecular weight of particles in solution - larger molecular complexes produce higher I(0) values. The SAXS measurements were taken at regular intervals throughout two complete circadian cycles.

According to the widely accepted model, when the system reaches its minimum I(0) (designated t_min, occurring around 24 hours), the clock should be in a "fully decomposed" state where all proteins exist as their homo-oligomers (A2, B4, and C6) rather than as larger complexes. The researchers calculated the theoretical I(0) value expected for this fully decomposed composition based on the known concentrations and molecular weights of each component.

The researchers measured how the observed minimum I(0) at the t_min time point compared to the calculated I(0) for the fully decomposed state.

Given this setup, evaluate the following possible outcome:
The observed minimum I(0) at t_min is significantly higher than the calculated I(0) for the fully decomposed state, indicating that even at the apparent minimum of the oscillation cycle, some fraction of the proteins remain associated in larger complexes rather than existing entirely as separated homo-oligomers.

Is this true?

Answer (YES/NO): YES